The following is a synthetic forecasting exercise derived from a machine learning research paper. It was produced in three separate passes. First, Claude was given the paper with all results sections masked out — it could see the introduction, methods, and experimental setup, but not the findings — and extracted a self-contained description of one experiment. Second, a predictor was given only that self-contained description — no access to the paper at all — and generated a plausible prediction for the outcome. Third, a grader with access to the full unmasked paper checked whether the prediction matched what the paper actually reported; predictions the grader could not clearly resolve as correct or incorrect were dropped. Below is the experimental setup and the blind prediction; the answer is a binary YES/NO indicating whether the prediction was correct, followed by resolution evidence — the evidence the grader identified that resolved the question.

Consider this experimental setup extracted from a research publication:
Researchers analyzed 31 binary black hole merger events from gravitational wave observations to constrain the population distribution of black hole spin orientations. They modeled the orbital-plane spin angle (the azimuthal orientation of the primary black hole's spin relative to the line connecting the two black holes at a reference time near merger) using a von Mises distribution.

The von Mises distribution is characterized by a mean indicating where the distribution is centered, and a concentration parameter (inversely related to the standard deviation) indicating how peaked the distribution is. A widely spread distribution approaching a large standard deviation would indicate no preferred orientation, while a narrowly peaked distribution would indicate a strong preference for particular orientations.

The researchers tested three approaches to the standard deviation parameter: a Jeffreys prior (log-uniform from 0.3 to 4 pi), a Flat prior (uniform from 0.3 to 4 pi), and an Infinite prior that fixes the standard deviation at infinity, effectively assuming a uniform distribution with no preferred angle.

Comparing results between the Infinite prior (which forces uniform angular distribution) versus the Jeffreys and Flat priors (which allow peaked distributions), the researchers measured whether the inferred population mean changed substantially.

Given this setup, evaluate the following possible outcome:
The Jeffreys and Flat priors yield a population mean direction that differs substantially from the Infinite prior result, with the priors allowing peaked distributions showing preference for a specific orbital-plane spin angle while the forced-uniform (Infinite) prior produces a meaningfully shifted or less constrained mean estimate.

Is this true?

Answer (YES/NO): YES